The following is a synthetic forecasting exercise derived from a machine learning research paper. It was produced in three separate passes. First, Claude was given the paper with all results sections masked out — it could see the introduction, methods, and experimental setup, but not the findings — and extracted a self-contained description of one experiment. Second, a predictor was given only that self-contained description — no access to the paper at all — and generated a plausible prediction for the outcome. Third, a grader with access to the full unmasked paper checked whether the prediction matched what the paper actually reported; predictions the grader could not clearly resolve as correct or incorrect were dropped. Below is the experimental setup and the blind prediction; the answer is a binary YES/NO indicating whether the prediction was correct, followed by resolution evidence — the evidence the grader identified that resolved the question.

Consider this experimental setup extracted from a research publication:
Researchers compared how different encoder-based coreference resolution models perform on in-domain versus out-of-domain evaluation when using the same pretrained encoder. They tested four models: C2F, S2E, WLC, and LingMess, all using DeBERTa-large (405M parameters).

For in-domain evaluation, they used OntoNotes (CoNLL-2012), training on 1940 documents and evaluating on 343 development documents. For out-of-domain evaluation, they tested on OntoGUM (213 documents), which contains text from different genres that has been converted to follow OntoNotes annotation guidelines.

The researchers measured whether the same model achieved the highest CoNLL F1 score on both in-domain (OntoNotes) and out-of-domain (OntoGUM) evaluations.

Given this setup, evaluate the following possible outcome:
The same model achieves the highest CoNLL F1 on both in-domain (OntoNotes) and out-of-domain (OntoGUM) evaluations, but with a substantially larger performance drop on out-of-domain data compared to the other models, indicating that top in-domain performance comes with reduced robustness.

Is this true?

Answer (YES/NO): NO